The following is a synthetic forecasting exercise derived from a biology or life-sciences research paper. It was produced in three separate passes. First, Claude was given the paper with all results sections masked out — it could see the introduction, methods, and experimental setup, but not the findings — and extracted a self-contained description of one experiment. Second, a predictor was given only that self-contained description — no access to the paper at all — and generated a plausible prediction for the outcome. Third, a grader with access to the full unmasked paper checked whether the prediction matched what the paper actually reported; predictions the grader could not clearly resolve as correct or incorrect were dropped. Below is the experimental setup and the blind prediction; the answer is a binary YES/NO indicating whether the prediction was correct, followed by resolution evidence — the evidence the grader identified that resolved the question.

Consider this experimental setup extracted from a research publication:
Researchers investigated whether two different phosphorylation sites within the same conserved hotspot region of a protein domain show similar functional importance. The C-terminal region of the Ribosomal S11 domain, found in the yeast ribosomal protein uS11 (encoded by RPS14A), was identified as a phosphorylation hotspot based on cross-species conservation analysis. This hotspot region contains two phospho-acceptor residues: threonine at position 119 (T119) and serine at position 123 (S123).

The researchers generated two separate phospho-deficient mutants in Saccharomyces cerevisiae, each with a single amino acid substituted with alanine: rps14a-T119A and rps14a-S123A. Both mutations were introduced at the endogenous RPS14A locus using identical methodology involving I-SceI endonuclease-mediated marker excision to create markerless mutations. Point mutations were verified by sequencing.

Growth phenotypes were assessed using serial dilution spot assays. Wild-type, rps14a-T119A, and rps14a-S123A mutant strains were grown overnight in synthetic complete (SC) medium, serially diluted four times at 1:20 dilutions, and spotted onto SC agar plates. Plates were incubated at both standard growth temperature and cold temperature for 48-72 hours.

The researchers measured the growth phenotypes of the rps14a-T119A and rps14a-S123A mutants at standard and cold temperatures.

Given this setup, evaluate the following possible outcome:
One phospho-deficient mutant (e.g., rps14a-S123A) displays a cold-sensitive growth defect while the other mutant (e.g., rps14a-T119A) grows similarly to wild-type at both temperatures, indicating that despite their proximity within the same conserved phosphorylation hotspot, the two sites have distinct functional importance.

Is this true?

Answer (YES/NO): NO